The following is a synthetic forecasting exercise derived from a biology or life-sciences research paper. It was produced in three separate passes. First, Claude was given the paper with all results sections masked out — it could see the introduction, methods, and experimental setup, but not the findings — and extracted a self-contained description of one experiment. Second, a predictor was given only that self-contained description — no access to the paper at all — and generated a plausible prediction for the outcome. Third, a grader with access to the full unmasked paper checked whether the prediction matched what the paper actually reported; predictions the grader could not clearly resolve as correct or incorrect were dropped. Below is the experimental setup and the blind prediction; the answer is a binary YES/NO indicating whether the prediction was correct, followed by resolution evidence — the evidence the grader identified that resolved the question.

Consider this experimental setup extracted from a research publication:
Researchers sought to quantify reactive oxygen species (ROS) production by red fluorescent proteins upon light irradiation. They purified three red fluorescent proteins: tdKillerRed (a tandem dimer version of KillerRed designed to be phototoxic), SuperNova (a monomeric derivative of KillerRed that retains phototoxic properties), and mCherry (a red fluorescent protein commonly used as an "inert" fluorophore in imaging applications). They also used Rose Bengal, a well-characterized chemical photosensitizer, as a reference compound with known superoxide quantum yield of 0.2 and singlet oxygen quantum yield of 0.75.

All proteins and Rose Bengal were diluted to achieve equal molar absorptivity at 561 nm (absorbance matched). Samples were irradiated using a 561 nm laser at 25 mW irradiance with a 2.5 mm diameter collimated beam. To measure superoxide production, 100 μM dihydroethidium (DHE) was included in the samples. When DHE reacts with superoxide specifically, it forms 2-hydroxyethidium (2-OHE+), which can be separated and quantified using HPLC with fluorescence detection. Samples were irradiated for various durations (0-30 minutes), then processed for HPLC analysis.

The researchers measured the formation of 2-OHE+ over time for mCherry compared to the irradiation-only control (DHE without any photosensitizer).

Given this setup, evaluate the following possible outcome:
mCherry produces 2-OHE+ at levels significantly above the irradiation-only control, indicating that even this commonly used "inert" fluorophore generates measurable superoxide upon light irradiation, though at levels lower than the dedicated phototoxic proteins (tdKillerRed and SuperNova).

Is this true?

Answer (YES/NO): NO